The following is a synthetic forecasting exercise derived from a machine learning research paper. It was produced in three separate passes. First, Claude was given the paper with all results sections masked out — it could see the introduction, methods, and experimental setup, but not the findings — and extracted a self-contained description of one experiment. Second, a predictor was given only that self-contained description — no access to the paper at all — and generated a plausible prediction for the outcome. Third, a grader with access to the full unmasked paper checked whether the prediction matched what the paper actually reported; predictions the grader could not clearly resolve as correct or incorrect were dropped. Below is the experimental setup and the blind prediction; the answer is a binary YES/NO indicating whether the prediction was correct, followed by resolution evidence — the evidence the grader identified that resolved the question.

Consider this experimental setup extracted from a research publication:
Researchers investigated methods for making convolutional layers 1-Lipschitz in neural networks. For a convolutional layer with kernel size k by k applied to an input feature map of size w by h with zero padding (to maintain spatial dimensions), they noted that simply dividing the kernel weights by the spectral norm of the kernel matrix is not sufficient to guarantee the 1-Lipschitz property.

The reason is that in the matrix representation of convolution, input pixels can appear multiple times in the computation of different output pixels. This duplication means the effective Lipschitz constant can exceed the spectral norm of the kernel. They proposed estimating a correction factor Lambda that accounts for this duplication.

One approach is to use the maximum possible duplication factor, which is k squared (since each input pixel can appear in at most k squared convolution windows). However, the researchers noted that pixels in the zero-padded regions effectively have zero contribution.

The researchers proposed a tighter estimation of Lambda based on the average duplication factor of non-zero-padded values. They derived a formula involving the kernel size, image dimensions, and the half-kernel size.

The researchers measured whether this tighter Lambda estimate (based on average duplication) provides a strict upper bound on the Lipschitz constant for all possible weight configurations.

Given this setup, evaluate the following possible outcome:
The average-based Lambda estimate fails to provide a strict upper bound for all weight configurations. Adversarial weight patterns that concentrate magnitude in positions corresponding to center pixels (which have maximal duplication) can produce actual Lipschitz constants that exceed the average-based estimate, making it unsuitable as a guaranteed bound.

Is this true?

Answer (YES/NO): YES